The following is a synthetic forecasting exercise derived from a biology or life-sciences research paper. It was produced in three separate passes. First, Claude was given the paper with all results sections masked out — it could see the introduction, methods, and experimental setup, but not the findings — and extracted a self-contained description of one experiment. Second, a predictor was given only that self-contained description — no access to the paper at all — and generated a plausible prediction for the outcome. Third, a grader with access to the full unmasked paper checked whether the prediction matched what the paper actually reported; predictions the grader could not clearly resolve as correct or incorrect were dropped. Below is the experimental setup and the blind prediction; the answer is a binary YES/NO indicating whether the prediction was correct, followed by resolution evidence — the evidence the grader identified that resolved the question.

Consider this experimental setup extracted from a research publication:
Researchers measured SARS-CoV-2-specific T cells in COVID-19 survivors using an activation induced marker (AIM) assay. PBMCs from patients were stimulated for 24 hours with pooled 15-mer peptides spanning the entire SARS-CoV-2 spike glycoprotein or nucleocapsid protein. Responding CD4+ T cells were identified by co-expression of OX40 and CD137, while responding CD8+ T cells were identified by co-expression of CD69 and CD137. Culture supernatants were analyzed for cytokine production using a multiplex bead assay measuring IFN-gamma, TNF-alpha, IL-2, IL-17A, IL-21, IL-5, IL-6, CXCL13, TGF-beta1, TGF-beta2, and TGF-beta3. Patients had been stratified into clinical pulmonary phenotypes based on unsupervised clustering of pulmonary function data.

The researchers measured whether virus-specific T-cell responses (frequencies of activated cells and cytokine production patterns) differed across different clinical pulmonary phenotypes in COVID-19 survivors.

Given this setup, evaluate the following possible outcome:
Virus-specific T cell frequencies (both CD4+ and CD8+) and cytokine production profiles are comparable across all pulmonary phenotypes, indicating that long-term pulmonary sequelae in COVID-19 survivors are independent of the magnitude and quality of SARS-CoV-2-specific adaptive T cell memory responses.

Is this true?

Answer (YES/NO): NO